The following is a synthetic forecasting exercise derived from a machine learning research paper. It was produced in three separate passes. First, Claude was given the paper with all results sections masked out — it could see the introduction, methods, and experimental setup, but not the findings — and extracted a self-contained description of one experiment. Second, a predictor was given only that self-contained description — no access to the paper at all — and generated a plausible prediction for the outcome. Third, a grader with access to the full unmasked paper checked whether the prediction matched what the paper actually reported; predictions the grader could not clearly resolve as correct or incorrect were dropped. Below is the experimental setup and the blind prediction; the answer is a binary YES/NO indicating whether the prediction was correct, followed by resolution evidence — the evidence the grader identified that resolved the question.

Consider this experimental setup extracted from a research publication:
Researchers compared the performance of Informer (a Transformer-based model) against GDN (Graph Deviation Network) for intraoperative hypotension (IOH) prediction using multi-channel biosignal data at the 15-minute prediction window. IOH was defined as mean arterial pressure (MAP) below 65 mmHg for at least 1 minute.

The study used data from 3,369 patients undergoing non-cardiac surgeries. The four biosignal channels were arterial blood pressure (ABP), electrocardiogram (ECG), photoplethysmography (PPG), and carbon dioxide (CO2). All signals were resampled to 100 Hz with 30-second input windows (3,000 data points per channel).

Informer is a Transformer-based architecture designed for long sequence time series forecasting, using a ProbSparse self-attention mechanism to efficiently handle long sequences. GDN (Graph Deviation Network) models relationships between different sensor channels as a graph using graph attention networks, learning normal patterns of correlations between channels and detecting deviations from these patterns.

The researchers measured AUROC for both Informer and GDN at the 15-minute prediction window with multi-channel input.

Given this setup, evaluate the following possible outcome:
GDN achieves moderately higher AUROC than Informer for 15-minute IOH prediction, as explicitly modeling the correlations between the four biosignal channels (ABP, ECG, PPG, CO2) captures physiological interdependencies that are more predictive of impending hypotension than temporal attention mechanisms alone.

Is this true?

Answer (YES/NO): YES